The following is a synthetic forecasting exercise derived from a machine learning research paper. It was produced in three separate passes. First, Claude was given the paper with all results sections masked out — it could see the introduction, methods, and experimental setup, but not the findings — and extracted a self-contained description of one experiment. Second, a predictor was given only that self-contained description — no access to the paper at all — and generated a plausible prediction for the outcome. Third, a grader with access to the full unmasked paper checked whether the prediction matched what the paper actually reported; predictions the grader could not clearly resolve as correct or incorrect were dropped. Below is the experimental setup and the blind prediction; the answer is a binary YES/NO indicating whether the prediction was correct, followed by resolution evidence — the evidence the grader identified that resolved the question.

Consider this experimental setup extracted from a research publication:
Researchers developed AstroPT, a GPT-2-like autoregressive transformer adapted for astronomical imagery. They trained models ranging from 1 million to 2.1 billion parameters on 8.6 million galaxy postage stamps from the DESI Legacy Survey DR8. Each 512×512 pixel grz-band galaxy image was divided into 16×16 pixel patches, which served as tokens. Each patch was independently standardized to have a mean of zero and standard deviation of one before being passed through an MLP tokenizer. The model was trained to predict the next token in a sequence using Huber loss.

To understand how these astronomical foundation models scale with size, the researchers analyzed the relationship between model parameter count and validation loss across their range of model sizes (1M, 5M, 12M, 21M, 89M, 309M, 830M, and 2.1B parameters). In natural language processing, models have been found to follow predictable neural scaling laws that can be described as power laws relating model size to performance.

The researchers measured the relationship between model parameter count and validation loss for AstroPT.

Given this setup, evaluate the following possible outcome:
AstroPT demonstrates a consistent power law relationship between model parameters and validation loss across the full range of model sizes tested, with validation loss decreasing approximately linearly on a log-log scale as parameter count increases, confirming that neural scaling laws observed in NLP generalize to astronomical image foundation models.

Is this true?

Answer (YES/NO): NO